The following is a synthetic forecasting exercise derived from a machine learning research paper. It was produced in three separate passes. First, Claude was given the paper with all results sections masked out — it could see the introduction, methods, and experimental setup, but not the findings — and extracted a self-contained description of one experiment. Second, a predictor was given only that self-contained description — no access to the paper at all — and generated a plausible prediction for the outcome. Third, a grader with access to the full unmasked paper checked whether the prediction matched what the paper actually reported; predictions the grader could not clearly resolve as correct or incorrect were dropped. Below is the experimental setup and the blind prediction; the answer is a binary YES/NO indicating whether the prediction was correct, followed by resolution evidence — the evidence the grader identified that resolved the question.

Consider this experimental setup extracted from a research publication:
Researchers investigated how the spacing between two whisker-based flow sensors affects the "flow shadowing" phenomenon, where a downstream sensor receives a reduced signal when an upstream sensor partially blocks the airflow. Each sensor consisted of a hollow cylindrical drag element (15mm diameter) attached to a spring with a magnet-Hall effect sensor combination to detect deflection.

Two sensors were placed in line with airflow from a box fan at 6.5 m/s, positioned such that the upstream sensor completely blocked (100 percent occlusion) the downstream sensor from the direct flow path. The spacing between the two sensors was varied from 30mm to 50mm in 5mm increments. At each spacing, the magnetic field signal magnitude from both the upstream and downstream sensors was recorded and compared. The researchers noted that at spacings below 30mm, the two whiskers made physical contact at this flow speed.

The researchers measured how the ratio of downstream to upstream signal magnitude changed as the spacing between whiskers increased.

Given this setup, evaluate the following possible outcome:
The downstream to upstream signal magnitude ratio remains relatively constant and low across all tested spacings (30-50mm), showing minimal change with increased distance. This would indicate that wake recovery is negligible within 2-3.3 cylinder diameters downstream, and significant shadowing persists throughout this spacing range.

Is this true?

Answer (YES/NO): NO